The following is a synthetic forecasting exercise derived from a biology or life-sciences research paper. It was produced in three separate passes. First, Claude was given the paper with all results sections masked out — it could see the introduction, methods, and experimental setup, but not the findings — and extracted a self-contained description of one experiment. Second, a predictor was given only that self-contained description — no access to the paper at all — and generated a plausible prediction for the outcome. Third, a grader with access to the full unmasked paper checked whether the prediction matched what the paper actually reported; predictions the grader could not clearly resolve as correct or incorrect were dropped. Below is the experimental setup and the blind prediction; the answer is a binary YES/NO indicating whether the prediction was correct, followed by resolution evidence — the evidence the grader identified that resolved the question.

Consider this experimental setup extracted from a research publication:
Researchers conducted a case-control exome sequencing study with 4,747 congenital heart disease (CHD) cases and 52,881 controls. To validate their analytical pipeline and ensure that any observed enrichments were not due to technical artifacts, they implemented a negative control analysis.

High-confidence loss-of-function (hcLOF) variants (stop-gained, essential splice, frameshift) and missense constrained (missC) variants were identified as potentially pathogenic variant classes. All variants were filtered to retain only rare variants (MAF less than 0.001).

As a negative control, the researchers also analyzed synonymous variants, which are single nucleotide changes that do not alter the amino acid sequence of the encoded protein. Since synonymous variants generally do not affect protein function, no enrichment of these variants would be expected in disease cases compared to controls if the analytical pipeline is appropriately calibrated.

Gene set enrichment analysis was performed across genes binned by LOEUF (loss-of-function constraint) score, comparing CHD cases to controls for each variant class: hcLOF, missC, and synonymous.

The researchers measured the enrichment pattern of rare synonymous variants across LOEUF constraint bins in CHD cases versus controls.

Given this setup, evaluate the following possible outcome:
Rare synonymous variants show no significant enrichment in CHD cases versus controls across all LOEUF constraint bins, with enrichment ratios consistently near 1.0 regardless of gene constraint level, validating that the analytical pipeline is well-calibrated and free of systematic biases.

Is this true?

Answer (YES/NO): YES